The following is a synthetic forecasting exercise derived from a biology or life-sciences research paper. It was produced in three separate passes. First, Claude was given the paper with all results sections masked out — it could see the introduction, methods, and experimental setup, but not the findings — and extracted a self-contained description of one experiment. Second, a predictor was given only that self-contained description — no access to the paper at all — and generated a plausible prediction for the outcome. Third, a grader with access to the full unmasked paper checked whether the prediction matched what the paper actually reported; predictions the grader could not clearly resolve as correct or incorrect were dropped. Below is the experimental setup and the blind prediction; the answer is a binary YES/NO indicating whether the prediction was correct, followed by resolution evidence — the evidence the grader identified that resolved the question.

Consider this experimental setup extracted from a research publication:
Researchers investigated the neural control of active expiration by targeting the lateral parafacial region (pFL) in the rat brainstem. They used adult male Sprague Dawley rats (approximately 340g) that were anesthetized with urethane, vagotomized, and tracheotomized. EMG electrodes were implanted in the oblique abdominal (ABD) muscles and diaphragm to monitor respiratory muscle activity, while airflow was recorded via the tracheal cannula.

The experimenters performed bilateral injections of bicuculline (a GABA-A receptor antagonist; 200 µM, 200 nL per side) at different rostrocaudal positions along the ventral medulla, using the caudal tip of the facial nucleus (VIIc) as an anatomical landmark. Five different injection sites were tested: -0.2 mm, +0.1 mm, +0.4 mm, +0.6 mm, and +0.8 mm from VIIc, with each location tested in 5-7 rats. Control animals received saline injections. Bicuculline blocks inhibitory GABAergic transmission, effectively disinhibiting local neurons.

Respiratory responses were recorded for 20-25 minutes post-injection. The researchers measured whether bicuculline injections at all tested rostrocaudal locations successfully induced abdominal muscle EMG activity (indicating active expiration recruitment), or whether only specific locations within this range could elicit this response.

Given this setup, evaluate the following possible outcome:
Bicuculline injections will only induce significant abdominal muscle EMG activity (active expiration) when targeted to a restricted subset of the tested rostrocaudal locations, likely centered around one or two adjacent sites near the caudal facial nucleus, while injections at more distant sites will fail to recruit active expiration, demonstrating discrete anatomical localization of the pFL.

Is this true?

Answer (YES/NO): NO